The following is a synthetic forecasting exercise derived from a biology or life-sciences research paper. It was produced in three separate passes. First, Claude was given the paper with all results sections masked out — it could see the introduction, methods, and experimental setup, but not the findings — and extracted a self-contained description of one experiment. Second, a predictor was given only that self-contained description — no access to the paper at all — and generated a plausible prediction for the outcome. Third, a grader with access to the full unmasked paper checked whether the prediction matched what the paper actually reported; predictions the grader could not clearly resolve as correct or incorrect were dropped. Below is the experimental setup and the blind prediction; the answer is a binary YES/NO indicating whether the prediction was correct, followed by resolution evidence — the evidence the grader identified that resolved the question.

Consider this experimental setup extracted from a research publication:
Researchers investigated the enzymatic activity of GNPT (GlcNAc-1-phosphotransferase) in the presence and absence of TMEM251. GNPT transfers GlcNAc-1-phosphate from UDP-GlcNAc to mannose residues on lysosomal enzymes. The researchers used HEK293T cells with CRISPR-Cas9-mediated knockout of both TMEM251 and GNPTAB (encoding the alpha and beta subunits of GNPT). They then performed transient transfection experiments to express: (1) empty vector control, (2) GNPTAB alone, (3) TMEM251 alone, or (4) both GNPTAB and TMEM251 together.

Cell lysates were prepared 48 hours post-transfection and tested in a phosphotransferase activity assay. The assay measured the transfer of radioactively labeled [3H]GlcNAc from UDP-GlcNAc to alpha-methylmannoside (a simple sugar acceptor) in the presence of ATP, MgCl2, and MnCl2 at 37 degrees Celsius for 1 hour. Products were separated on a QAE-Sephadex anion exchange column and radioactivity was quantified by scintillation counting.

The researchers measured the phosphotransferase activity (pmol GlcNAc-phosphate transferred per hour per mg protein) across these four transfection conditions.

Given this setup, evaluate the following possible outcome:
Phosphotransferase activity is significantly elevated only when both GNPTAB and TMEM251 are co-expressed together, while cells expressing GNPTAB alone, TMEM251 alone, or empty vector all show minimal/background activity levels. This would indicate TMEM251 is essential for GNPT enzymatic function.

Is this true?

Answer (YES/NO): NO